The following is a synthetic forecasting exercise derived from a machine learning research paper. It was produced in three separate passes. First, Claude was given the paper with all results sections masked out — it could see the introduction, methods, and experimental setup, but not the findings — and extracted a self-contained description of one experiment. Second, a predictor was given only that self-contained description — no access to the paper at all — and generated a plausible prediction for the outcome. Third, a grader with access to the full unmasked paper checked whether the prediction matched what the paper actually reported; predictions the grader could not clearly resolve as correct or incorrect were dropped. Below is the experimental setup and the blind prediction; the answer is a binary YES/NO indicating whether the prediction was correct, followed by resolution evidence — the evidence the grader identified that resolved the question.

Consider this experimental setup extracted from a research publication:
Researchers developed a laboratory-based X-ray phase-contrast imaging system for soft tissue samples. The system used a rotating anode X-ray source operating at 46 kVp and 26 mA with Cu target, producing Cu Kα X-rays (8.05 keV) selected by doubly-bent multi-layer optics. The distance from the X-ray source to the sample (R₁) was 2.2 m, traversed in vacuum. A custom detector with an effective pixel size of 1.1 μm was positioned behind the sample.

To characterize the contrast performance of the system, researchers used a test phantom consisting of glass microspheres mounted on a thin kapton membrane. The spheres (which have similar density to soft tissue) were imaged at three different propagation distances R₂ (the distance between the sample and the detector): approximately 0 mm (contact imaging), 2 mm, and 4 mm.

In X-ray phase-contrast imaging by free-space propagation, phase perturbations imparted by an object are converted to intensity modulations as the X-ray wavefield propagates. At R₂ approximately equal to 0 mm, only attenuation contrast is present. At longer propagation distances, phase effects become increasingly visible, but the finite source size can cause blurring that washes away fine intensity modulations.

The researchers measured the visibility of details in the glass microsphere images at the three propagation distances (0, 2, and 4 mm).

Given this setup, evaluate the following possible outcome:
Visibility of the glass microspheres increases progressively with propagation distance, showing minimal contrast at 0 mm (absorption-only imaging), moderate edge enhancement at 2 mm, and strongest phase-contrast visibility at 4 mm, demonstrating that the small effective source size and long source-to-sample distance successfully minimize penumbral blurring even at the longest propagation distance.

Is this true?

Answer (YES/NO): NO